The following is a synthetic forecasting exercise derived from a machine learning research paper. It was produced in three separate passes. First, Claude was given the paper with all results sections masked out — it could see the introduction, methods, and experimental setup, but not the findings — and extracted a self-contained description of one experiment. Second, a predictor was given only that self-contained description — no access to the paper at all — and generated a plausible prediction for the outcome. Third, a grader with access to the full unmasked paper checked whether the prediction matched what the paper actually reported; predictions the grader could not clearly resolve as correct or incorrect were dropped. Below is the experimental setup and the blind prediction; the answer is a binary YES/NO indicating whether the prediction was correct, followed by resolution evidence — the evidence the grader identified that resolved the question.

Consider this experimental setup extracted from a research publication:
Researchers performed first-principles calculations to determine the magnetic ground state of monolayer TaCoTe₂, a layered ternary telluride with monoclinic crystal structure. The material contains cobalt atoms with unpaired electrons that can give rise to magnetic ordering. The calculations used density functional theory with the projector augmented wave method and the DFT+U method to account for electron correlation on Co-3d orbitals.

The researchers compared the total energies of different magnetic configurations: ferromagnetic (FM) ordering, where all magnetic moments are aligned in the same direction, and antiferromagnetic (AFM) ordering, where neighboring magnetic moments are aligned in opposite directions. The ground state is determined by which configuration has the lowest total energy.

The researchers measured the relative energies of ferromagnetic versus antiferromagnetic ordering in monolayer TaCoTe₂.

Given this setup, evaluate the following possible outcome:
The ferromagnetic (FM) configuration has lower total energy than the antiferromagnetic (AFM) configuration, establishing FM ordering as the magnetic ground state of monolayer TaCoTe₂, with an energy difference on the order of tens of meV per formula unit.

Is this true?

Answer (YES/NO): NO